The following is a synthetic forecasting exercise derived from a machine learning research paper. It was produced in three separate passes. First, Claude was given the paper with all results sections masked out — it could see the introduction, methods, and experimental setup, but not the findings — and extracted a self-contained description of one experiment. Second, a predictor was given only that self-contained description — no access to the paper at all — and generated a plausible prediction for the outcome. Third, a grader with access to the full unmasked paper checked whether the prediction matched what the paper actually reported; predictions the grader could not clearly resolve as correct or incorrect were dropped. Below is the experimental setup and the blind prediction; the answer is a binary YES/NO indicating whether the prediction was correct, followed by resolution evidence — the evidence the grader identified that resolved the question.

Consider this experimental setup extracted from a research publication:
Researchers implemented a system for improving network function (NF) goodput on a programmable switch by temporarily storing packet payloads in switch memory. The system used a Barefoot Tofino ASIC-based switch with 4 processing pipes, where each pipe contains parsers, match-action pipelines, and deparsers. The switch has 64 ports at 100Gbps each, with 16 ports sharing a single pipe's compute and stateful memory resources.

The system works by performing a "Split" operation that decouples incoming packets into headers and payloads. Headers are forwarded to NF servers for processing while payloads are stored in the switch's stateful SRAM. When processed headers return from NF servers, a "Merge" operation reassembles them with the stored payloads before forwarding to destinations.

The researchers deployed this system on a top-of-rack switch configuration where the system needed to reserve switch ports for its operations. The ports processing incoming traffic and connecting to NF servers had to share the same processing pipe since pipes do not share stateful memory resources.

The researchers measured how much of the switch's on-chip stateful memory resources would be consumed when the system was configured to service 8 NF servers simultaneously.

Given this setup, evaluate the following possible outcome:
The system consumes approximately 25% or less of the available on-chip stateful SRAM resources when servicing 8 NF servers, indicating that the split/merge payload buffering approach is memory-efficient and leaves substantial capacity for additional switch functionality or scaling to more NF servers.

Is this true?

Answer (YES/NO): NO